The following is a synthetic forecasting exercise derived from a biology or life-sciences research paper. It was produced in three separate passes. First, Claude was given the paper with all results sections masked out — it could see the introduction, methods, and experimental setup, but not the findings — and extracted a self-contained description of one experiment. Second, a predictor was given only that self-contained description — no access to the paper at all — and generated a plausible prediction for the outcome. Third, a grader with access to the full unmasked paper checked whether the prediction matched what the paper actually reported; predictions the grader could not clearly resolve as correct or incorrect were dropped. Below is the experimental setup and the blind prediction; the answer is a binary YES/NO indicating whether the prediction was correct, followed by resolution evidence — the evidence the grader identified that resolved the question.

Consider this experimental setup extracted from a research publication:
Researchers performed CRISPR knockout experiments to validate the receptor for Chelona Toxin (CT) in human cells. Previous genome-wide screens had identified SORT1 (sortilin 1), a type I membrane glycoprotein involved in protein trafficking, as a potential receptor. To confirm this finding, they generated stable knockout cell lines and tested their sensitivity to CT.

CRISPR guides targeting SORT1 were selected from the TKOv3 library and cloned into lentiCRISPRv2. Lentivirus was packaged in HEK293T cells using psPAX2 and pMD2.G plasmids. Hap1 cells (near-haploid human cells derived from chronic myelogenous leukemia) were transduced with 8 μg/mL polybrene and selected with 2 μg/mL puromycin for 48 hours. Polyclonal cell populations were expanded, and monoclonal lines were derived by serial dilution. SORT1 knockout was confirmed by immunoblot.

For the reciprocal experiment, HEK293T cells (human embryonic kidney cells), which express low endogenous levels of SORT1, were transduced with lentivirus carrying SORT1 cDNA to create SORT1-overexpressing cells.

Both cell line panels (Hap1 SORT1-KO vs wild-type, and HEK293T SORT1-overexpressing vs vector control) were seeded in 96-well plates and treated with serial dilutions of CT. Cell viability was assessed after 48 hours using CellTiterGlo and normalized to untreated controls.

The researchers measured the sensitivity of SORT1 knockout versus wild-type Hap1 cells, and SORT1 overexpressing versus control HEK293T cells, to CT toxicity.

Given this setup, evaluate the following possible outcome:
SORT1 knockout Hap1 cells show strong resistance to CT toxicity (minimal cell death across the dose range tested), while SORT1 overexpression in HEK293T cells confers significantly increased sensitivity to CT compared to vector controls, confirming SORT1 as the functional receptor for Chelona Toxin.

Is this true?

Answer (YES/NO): YES